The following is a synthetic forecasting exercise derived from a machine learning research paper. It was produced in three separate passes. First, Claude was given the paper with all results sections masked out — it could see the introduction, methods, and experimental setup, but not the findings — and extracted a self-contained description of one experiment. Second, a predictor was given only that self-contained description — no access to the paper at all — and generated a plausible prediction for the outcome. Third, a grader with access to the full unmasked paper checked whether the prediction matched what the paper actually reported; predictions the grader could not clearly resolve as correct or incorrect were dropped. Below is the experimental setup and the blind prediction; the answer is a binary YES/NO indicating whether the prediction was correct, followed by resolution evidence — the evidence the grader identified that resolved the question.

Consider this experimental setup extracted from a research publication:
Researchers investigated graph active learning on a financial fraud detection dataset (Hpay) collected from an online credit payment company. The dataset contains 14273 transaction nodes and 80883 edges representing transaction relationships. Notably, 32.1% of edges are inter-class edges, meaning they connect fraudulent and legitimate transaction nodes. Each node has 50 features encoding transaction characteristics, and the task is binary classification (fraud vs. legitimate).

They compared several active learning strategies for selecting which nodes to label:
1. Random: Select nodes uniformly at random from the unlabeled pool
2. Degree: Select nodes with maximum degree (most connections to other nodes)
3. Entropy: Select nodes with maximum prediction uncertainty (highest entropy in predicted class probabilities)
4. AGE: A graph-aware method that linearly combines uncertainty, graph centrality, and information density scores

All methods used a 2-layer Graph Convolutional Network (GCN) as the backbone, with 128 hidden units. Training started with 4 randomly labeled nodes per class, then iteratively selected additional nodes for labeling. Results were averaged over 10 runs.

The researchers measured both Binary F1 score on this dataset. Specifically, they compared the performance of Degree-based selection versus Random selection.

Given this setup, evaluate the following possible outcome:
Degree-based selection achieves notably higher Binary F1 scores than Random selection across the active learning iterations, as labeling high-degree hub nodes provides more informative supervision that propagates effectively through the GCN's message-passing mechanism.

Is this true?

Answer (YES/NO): NO